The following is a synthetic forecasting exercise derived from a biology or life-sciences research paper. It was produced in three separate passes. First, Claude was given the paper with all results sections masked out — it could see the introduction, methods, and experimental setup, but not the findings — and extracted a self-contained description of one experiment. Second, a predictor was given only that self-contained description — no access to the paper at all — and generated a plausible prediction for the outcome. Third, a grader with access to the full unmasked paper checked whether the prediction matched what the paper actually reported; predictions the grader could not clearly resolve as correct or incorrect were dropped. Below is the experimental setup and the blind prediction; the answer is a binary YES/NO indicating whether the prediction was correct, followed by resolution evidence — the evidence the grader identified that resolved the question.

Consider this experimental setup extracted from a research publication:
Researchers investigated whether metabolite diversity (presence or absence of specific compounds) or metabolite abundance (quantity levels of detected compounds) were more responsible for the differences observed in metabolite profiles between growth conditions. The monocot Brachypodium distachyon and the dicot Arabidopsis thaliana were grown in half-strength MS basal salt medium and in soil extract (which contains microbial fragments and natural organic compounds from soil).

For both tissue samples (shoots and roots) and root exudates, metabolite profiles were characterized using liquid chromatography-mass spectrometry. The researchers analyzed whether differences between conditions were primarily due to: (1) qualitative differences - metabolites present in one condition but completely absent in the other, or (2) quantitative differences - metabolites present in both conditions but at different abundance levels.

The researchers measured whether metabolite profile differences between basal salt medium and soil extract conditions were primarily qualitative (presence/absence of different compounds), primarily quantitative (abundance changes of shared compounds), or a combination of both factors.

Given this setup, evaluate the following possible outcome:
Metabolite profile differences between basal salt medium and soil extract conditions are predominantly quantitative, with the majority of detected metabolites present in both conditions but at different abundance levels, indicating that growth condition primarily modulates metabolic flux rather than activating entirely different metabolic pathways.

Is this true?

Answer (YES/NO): NO